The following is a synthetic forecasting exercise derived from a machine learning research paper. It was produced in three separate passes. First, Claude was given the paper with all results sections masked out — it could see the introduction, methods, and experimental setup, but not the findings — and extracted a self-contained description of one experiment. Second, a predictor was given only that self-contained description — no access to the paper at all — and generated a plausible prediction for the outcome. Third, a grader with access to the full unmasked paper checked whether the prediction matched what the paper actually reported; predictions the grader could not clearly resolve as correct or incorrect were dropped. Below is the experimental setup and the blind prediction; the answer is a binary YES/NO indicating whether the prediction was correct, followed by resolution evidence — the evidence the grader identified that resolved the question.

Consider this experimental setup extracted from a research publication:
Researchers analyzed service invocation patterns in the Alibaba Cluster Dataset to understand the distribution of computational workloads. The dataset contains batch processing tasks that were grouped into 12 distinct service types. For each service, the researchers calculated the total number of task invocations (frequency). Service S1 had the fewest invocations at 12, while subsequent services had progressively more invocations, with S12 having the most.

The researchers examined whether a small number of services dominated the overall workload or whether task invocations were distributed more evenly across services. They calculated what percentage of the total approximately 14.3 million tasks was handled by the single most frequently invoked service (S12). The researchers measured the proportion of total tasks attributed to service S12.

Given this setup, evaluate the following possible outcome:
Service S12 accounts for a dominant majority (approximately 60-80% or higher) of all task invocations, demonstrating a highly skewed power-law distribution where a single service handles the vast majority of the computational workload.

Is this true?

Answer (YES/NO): YES